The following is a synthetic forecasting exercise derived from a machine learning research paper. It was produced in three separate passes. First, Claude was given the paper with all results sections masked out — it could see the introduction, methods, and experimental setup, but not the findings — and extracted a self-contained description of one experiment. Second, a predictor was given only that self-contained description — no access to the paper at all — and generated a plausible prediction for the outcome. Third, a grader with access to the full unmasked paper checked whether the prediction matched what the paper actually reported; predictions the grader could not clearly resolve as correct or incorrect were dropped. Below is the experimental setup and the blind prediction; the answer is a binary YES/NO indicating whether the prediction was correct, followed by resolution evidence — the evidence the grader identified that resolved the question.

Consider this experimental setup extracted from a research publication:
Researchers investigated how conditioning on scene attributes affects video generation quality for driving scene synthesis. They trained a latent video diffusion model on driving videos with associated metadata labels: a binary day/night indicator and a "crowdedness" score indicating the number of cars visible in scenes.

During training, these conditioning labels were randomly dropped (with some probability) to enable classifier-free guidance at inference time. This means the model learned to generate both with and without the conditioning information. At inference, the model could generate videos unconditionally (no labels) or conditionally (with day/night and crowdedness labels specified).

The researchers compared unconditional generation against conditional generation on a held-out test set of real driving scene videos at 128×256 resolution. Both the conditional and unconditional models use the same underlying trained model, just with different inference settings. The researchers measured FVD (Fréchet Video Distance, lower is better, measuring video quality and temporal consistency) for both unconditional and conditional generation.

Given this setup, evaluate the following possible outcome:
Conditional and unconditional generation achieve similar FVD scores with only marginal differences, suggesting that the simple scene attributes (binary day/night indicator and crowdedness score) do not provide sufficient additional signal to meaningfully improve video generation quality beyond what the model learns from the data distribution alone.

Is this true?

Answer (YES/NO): NO